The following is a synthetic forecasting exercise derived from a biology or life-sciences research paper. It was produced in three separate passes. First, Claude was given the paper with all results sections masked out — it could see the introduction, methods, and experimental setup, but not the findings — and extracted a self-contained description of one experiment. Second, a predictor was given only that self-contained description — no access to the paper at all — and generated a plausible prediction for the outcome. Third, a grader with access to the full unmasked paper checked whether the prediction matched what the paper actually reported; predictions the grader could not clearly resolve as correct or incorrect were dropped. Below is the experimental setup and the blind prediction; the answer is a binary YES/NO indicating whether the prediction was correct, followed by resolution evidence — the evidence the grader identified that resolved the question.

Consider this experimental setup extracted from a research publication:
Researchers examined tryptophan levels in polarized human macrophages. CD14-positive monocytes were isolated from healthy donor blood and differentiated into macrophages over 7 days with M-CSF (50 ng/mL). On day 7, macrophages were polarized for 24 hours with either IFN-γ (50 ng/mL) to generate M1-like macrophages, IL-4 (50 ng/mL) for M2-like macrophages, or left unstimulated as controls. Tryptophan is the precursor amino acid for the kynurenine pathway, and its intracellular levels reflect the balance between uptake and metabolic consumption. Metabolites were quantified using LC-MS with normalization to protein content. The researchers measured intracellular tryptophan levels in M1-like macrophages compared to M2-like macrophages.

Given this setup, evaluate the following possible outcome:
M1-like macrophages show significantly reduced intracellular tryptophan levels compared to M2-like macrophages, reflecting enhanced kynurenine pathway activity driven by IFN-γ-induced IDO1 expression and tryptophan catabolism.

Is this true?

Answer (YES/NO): YES